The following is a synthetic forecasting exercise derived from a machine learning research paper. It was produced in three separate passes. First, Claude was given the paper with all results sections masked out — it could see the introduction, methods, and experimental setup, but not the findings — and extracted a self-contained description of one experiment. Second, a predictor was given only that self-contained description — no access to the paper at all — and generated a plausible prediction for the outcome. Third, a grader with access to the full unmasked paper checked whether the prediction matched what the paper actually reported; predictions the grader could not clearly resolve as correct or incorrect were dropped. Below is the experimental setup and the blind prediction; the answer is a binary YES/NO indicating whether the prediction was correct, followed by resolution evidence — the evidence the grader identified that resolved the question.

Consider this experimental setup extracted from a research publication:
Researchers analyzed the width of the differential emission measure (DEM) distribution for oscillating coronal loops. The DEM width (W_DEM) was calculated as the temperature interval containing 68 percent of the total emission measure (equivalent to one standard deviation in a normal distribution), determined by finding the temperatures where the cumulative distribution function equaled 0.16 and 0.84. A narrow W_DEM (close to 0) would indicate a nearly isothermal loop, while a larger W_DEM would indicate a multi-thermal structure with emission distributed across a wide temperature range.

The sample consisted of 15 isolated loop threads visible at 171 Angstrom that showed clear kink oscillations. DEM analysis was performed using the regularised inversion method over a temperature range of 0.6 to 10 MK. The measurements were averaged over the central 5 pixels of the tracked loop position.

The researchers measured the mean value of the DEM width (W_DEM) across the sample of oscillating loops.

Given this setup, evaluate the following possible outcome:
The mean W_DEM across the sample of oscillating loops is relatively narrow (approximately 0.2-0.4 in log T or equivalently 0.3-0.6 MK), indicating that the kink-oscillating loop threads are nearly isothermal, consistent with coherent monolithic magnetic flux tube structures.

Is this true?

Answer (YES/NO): YES